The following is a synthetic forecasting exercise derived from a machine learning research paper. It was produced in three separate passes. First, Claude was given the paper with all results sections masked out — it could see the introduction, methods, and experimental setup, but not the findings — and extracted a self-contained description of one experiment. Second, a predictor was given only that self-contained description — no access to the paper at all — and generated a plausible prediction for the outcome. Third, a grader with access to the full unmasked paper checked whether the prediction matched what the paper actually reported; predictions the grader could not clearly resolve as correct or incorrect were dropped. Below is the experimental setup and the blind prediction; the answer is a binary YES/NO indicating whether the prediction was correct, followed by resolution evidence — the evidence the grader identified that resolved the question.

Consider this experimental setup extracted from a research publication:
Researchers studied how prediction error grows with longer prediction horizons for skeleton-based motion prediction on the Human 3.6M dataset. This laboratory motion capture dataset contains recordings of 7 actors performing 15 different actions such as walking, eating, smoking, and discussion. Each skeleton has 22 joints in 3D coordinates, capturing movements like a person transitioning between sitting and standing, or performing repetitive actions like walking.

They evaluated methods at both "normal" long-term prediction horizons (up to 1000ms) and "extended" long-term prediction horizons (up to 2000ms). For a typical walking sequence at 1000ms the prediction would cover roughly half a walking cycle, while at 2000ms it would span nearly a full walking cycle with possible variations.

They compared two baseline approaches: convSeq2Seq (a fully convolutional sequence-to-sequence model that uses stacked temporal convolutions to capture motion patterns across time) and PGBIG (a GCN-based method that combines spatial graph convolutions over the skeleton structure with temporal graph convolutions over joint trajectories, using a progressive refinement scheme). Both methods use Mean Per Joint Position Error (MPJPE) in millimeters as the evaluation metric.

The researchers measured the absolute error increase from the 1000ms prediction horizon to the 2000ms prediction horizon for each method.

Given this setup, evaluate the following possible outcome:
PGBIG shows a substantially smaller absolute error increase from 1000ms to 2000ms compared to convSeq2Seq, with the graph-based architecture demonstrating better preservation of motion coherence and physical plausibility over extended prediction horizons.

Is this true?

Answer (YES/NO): YES